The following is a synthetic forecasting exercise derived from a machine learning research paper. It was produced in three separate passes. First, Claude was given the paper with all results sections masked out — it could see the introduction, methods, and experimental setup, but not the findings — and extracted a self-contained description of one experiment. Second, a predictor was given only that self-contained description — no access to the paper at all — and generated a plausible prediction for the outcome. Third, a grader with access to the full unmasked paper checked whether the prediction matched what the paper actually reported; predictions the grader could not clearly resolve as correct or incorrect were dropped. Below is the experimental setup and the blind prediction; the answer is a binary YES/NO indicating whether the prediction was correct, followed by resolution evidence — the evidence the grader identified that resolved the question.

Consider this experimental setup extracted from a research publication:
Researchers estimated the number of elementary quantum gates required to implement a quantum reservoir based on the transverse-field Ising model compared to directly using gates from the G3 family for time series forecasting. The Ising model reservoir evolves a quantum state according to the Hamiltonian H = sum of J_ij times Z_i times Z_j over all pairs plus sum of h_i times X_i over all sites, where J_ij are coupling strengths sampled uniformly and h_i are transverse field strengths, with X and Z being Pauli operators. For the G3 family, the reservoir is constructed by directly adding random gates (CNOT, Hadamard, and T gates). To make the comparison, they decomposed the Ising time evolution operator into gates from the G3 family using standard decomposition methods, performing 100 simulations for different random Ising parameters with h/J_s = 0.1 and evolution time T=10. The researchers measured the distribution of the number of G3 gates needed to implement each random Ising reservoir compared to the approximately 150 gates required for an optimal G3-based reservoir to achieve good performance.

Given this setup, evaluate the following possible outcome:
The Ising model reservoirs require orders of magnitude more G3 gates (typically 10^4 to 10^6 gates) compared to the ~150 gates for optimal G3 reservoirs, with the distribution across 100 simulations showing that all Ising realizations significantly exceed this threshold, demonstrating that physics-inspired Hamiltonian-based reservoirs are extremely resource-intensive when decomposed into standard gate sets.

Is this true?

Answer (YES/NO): NO